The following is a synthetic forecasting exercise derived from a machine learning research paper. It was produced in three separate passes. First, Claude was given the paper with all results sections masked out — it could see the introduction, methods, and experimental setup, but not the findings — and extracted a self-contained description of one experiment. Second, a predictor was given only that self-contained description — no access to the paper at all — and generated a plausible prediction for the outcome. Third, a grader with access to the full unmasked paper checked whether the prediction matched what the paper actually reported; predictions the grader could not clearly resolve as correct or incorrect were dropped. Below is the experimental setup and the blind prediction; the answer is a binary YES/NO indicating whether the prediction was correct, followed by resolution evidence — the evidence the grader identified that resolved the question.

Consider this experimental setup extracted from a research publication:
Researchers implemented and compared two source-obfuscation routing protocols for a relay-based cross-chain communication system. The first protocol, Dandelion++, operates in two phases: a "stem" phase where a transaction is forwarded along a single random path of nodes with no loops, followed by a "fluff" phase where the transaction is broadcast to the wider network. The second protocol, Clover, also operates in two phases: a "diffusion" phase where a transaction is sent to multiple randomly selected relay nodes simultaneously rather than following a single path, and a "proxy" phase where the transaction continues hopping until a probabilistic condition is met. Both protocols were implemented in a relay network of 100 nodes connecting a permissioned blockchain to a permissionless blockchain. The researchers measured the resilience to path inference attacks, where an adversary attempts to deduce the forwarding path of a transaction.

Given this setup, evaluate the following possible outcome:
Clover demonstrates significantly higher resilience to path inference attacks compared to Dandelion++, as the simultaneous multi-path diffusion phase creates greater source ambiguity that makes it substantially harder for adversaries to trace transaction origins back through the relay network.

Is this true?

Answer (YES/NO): YES